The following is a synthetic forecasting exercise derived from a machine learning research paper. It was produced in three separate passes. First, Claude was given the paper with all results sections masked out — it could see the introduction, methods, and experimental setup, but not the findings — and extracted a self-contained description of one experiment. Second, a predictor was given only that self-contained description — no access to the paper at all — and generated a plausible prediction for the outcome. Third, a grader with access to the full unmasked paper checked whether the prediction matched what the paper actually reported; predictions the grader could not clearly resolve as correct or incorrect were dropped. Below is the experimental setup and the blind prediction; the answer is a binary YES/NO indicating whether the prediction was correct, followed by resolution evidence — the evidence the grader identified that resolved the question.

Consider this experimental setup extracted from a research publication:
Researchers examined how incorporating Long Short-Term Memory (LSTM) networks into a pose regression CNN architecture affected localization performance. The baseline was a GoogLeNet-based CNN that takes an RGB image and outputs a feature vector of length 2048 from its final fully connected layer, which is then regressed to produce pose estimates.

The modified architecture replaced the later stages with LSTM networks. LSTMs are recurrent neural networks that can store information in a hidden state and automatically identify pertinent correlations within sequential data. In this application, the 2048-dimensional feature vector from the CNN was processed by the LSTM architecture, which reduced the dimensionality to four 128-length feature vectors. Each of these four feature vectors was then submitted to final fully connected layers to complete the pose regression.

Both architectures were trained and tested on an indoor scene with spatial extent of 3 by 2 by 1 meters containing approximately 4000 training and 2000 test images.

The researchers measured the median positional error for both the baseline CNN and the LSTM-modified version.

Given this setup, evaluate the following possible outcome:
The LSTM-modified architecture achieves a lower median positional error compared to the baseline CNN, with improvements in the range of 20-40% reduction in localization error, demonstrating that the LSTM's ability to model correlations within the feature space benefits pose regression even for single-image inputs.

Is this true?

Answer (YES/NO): YES